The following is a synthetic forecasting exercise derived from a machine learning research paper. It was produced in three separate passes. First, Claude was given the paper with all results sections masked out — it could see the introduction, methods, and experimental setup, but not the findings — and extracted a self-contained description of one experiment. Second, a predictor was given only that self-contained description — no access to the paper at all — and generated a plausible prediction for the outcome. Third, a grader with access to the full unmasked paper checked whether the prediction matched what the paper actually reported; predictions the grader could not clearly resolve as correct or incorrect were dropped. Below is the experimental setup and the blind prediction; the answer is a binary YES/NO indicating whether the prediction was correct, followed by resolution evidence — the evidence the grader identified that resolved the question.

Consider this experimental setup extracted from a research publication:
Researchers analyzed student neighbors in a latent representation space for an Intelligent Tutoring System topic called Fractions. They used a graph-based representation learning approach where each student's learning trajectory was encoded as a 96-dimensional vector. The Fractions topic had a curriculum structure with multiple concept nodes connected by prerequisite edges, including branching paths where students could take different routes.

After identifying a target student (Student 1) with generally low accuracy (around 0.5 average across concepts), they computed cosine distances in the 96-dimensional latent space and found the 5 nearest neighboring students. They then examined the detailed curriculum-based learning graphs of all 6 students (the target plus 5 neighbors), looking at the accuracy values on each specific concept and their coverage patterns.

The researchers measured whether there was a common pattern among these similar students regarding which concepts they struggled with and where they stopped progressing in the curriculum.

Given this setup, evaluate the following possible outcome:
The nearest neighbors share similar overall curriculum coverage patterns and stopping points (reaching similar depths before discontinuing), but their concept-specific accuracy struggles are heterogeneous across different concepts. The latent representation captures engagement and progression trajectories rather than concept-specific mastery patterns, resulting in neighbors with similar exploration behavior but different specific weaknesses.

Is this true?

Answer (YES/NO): NO